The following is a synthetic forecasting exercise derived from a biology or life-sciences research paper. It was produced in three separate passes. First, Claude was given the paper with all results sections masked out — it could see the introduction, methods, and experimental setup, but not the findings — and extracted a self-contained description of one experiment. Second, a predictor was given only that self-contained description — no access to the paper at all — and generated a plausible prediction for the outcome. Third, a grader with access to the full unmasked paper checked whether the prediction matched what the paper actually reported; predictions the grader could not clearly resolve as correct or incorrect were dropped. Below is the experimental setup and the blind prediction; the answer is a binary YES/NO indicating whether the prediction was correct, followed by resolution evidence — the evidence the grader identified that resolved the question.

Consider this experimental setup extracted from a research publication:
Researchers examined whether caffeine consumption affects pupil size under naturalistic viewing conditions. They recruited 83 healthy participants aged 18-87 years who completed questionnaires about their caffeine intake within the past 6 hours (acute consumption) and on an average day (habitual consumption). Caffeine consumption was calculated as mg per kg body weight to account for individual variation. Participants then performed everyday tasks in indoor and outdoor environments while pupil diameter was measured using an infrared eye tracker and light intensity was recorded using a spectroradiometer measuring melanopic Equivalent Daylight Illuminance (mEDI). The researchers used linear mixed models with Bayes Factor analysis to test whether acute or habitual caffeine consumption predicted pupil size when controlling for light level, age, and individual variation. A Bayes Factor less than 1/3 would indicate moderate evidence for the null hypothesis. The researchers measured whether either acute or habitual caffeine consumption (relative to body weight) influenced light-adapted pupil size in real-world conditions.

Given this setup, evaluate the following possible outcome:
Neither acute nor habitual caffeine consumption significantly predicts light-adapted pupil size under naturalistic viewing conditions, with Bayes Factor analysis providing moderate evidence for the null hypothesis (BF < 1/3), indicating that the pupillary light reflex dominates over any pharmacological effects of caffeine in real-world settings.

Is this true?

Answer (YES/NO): YES